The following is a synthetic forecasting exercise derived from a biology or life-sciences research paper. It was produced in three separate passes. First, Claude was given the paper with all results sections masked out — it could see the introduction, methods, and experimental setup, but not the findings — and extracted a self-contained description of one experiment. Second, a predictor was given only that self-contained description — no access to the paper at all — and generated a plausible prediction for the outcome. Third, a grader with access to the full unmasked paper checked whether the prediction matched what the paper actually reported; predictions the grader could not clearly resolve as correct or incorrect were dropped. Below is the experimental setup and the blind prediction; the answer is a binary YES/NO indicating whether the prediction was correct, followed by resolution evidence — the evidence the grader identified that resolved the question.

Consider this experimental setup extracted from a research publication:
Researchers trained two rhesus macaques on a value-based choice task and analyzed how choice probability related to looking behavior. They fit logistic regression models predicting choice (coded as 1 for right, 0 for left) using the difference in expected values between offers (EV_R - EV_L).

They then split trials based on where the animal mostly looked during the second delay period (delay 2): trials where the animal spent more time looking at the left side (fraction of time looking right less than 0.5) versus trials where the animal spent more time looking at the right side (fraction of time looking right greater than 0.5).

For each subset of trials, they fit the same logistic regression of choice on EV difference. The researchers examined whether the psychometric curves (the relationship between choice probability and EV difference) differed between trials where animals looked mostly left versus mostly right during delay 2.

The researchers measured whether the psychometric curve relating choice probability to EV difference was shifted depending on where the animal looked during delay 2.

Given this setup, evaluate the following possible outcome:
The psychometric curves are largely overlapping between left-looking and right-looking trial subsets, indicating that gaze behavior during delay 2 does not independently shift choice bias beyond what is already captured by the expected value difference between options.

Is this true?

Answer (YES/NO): NO